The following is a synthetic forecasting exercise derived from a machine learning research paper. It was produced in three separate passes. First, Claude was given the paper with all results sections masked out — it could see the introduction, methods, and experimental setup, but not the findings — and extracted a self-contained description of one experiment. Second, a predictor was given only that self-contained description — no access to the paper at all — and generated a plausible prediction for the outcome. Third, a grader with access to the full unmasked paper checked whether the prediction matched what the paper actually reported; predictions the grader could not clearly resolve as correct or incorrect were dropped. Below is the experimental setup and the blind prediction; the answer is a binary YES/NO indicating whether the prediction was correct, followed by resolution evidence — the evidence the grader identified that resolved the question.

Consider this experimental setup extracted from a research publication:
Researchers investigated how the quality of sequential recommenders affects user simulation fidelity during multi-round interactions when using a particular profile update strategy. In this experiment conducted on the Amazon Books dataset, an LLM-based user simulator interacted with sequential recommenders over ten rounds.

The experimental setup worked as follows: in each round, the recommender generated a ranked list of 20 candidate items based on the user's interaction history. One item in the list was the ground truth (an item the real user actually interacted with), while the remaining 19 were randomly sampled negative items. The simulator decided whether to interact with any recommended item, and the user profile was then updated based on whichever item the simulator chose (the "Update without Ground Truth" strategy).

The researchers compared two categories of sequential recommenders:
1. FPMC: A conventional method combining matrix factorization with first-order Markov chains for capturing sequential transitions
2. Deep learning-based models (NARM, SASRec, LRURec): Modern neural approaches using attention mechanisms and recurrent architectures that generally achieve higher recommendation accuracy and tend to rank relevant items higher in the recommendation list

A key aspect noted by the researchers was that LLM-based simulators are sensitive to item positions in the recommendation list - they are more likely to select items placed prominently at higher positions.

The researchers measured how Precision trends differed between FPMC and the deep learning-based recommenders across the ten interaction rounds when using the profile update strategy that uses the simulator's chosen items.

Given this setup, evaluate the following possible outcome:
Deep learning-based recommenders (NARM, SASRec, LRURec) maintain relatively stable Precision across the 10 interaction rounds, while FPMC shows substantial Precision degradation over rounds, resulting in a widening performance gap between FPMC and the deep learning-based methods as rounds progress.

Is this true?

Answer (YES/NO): NO